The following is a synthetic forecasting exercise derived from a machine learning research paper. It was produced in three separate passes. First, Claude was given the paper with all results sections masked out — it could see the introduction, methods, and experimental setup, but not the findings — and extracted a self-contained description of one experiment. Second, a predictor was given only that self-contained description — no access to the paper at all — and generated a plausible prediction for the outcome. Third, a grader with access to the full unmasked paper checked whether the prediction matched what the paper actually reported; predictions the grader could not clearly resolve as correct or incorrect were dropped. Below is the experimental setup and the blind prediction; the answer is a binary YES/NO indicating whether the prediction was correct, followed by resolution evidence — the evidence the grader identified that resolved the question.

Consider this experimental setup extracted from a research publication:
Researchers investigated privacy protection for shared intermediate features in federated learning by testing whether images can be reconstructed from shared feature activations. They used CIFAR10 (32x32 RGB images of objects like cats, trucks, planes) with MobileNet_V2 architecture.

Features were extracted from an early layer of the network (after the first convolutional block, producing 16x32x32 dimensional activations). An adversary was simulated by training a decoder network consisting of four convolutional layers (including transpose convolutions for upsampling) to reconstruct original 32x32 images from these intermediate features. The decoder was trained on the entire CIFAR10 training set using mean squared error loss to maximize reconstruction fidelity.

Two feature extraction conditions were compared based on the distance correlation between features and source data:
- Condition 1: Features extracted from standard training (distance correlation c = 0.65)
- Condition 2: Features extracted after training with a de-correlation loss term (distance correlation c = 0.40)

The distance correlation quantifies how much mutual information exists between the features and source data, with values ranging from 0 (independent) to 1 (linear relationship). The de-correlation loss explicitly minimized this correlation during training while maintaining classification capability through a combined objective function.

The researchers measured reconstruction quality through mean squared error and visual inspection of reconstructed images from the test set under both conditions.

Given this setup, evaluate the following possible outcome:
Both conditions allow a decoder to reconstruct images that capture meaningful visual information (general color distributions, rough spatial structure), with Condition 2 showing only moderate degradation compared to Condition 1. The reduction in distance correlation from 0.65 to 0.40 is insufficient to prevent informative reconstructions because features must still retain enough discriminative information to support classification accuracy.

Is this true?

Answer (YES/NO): NO